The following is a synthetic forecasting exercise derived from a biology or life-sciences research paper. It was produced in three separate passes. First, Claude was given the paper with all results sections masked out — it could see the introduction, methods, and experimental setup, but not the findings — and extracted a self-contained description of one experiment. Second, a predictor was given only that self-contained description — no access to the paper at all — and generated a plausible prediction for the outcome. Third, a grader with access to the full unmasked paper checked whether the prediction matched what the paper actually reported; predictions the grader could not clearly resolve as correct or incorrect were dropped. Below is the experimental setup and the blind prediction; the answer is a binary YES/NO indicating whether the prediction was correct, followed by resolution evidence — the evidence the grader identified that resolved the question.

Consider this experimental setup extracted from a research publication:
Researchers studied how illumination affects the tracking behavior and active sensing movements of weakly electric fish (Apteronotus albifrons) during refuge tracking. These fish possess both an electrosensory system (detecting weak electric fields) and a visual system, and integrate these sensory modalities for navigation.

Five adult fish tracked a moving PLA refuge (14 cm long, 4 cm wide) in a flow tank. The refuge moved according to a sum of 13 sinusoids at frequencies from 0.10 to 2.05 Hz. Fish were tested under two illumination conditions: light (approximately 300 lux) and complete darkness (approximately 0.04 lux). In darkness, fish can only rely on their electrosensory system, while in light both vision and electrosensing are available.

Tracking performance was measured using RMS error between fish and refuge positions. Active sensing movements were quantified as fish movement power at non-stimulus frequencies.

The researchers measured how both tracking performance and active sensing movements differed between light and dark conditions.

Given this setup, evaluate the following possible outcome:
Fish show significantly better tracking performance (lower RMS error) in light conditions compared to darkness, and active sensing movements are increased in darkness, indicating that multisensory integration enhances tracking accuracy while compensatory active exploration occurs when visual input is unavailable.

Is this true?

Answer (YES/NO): YES